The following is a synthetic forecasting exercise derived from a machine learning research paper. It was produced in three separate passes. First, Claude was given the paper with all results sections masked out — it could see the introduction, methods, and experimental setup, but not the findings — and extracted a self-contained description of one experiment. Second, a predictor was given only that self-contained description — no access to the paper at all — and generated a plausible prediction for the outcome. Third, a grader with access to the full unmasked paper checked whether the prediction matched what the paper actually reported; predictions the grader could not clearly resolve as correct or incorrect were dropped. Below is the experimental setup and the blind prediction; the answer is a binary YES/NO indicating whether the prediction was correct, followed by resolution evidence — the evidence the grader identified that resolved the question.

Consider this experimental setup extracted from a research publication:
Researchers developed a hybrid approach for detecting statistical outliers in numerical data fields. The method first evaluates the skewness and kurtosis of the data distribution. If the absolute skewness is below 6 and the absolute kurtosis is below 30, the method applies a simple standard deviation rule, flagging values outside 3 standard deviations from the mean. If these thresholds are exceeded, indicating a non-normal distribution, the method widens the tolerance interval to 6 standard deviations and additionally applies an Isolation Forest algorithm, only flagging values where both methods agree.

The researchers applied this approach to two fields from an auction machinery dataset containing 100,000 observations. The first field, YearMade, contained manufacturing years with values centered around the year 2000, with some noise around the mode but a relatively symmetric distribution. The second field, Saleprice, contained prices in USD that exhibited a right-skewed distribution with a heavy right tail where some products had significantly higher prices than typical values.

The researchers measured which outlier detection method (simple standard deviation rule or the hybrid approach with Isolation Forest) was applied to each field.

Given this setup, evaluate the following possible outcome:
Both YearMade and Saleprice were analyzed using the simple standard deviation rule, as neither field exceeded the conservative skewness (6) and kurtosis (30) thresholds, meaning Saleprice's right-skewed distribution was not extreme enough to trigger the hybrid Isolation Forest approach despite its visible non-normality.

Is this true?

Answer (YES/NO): NO